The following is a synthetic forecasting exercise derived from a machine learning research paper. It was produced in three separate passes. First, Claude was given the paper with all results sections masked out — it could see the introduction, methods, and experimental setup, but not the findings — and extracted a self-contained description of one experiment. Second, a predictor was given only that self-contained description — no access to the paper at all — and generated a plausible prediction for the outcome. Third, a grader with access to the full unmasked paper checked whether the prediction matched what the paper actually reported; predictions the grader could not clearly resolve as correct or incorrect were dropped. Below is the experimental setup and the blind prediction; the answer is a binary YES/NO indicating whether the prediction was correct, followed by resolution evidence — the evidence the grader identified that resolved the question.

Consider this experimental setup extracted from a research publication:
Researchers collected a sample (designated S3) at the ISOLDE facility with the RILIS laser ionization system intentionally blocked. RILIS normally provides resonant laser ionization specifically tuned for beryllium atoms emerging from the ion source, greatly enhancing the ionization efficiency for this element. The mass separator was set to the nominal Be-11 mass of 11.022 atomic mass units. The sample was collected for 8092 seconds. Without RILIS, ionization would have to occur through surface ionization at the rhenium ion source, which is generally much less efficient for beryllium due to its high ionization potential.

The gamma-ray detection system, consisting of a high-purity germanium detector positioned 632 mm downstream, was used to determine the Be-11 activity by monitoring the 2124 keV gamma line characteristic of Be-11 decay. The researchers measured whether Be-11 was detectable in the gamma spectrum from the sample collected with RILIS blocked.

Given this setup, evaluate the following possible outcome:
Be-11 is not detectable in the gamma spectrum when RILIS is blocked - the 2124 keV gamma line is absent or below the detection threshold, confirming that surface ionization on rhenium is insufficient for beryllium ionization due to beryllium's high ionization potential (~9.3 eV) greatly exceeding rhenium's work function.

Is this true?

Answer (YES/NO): YES